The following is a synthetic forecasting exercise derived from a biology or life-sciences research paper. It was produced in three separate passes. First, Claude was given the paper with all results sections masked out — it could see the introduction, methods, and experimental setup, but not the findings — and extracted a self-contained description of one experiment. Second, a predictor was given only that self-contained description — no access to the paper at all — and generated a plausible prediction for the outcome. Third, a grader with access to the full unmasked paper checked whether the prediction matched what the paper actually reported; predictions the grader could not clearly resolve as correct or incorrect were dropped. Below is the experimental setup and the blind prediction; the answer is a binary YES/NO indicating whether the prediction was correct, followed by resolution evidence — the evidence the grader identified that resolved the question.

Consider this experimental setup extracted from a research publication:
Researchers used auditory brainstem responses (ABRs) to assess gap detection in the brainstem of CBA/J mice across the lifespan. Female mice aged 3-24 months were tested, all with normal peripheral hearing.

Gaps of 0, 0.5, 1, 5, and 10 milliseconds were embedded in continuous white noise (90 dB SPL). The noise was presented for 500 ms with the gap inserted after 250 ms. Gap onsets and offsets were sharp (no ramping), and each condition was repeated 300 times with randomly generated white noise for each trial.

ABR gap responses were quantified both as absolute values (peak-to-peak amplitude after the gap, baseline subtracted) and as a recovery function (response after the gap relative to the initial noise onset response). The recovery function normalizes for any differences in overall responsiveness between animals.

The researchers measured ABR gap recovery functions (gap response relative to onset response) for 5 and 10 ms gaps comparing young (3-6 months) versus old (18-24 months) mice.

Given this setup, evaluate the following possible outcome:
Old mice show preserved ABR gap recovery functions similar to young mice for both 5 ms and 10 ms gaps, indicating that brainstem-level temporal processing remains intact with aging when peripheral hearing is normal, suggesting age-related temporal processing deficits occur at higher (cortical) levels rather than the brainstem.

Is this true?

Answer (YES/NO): NO